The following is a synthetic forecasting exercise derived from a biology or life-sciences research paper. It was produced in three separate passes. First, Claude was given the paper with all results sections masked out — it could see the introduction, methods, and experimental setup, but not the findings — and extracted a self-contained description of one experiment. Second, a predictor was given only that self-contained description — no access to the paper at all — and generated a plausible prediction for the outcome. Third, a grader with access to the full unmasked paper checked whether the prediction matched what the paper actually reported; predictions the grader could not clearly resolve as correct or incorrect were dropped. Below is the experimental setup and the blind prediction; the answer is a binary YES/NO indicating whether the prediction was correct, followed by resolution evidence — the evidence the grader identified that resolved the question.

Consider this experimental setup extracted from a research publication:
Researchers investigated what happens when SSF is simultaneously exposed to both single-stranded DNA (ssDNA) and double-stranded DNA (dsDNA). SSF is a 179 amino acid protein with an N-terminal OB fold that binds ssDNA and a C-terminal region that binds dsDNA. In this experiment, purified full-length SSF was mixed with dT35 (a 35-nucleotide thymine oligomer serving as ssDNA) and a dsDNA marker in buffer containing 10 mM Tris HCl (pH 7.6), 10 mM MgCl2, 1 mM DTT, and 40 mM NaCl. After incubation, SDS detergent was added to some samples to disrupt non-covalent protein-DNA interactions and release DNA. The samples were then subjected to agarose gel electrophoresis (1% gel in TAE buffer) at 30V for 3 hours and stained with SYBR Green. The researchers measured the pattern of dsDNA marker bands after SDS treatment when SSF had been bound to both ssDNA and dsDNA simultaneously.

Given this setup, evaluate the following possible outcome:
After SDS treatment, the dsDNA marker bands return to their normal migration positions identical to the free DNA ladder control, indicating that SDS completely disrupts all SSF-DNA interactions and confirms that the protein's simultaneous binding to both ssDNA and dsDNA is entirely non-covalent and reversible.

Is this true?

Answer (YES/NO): NO